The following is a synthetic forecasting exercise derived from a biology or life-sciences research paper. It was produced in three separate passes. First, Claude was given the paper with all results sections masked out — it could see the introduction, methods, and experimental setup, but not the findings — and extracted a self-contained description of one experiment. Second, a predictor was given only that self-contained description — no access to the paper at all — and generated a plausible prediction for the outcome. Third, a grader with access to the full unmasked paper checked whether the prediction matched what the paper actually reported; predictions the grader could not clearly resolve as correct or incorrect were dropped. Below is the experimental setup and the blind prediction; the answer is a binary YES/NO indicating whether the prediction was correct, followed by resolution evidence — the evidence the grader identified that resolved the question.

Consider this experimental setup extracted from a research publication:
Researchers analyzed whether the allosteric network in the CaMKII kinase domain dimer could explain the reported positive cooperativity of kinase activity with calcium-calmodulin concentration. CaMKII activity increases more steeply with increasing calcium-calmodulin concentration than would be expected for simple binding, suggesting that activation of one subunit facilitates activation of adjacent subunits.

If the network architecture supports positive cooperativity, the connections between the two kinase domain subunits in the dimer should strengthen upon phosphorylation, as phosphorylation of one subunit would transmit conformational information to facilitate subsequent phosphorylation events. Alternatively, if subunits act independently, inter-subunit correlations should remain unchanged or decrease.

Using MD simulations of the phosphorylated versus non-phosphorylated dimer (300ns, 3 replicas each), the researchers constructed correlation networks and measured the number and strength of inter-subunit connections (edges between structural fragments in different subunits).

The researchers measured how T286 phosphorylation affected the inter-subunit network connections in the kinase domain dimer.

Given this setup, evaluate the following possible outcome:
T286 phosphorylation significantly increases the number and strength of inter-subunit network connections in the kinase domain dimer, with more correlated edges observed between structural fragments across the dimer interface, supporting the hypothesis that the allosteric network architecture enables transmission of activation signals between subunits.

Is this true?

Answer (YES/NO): YES